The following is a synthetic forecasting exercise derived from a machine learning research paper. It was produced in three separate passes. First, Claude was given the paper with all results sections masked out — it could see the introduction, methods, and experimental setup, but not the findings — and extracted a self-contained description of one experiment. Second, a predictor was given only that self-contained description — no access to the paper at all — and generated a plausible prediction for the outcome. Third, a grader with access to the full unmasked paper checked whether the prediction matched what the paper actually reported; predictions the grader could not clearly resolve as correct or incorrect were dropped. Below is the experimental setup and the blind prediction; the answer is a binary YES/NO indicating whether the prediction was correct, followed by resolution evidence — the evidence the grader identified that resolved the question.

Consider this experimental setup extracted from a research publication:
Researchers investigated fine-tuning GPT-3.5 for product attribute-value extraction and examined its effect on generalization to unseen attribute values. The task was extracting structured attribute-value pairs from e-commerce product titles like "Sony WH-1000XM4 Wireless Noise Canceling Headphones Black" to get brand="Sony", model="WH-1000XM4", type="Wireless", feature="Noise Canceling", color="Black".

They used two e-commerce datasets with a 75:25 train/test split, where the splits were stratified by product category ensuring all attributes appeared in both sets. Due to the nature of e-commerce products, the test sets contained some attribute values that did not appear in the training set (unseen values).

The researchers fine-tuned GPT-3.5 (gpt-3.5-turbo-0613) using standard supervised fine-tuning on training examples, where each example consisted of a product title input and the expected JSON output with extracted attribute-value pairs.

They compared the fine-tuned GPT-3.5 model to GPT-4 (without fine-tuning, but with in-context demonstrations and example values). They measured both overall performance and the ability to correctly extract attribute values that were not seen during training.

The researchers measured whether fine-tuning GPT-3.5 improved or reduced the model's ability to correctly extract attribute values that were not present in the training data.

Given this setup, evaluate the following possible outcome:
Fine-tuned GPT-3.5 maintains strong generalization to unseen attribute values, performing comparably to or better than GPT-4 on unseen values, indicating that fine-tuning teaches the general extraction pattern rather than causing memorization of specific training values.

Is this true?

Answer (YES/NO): NO